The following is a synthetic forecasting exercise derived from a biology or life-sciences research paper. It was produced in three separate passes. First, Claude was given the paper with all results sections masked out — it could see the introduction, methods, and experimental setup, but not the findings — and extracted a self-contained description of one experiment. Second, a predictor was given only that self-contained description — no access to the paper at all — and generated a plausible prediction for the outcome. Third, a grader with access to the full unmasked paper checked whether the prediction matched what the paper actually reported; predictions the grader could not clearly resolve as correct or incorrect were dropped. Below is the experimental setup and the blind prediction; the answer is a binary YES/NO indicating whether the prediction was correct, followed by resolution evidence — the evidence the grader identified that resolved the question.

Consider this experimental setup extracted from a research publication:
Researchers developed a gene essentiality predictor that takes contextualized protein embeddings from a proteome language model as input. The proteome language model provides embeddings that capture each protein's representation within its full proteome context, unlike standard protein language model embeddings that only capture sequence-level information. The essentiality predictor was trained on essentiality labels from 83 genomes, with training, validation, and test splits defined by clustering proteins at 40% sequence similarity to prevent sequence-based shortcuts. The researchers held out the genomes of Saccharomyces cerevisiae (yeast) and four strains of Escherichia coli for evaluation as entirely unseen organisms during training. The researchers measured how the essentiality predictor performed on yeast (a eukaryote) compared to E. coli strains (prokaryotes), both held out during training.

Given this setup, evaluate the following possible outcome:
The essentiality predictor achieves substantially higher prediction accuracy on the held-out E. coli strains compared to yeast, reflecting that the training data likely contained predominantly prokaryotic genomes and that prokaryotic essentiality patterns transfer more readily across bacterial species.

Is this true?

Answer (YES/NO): YES